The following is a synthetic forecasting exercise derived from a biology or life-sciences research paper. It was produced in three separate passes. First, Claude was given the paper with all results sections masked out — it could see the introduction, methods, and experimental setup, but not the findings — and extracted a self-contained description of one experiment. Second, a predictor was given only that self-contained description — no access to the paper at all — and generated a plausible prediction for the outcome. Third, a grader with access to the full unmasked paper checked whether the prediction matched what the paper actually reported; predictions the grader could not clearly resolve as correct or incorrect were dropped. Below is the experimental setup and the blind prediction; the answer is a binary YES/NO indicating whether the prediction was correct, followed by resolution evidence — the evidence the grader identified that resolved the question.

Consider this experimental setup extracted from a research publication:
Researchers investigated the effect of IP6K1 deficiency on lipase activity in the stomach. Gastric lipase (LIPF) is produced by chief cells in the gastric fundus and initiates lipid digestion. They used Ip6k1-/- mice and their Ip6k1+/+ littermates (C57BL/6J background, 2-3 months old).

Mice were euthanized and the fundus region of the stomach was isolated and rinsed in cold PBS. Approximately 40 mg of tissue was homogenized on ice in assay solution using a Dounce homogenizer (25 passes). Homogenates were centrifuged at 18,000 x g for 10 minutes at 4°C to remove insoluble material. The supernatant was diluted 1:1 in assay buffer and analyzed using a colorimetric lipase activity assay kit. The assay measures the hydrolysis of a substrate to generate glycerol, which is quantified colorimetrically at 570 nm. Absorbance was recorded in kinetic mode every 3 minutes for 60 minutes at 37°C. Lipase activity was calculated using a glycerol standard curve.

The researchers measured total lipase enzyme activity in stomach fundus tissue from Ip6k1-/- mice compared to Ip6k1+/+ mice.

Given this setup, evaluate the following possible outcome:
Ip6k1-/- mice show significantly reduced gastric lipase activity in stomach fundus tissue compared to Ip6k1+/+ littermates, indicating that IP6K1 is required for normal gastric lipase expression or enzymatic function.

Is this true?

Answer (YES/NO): YES